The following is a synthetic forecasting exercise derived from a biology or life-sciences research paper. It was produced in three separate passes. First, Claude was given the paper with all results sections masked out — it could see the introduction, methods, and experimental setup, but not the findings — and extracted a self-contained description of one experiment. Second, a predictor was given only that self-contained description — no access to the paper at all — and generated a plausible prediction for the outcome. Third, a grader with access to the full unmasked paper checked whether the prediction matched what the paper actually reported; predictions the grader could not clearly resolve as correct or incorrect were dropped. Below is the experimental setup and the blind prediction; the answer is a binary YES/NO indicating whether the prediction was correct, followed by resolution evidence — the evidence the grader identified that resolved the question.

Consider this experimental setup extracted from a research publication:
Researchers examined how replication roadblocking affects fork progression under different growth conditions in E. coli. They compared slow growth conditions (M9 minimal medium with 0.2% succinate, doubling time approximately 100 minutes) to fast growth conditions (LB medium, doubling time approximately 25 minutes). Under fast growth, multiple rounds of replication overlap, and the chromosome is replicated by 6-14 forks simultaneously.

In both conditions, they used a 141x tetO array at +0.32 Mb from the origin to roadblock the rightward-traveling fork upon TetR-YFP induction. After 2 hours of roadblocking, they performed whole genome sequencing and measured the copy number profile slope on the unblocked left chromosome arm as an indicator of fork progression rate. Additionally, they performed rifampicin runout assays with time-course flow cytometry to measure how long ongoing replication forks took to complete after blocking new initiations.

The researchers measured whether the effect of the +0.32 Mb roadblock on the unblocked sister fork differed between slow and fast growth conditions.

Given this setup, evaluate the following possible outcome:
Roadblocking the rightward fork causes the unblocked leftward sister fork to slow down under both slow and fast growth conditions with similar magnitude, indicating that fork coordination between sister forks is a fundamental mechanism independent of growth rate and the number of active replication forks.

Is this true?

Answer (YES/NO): YES